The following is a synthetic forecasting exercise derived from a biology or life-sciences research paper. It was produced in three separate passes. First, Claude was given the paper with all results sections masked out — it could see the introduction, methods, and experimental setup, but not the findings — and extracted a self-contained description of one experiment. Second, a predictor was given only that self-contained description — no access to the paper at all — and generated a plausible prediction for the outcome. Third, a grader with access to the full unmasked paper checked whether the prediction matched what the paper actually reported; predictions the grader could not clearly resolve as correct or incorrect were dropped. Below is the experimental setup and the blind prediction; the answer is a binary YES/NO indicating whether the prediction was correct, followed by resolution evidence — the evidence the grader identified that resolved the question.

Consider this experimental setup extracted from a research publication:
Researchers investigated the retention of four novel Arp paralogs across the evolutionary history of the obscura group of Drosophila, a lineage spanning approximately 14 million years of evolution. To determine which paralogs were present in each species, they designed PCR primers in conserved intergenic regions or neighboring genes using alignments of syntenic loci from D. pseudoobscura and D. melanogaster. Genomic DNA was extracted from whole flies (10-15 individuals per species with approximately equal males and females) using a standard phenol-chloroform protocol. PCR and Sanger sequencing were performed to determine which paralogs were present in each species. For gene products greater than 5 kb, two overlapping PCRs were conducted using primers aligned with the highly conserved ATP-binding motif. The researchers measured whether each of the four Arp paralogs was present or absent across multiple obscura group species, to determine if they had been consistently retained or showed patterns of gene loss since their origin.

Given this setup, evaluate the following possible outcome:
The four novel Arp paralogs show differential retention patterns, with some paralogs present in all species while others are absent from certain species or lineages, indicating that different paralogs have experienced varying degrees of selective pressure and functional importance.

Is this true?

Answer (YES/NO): YES